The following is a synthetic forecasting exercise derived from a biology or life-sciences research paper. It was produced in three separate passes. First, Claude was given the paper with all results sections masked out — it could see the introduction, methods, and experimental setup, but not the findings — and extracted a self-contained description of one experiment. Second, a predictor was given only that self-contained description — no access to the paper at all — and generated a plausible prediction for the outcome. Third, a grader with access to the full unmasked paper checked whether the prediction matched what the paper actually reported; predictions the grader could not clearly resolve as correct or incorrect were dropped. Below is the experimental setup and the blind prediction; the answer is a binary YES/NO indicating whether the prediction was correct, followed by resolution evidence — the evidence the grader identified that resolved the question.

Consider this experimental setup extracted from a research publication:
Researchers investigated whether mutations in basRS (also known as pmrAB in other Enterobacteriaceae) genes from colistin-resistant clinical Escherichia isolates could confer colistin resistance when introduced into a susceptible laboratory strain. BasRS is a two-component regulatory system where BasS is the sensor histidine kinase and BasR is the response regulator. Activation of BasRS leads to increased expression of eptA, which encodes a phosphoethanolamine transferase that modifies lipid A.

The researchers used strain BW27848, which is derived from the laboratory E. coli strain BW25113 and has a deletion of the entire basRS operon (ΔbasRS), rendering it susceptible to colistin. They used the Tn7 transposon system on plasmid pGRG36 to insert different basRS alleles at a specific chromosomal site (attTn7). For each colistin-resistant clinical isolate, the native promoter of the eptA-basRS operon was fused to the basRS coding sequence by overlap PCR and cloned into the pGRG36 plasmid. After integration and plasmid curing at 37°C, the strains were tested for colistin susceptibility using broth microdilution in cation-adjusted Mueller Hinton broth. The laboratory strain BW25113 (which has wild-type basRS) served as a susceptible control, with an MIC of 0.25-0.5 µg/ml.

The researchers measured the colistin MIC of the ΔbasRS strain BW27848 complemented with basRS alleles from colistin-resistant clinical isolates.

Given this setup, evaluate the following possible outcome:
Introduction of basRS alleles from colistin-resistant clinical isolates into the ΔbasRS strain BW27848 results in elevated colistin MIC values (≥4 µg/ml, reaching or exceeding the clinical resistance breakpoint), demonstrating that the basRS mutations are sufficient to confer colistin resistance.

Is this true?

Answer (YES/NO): NO